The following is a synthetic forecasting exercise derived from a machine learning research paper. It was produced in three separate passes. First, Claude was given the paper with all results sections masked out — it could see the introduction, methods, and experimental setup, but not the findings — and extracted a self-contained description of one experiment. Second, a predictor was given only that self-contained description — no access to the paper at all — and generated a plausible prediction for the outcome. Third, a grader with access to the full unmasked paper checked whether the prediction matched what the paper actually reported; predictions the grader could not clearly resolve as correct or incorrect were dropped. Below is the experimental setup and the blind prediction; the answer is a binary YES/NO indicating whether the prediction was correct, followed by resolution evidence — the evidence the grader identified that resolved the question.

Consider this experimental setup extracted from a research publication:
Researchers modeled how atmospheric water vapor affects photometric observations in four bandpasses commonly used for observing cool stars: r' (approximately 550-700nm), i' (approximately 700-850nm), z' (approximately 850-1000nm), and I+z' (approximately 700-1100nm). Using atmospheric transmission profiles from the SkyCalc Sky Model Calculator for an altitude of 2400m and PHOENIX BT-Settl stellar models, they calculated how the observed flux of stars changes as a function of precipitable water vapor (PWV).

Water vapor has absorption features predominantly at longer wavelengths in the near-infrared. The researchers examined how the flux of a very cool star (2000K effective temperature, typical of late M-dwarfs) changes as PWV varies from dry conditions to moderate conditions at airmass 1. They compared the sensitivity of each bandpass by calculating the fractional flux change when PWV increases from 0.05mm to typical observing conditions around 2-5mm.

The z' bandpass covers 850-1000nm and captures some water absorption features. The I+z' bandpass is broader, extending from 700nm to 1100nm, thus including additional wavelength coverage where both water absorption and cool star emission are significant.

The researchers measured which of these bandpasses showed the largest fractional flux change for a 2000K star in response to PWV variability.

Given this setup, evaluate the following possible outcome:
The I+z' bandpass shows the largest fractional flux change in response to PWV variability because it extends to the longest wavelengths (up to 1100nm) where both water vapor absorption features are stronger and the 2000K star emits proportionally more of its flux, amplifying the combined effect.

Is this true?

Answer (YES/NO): YES